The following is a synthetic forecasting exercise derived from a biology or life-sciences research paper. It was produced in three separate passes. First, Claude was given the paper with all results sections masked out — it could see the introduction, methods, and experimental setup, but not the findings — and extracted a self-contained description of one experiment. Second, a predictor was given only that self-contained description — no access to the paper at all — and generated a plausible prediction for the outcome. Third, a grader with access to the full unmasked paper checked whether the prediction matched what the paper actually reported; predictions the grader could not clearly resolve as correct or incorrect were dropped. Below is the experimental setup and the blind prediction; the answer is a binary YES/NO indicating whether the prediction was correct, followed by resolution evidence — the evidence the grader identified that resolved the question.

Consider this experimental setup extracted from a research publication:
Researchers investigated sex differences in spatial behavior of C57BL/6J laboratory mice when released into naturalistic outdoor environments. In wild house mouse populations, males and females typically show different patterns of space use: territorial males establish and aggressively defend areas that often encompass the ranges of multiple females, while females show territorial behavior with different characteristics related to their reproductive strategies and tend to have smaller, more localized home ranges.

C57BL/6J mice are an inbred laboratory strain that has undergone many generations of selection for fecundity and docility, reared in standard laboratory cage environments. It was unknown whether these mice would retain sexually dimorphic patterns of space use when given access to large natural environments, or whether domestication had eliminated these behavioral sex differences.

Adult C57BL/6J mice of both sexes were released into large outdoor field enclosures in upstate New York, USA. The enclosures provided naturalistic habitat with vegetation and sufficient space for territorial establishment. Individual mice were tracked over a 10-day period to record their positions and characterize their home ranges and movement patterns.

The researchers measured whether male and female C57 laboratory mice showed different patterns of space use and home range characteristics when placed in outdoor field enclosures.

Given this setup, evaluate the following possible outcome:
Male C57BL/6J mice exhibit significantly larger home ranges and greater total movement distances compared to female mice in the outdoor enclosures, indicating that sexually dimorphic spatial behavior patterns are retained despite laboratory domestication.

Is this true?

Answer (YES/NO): NO